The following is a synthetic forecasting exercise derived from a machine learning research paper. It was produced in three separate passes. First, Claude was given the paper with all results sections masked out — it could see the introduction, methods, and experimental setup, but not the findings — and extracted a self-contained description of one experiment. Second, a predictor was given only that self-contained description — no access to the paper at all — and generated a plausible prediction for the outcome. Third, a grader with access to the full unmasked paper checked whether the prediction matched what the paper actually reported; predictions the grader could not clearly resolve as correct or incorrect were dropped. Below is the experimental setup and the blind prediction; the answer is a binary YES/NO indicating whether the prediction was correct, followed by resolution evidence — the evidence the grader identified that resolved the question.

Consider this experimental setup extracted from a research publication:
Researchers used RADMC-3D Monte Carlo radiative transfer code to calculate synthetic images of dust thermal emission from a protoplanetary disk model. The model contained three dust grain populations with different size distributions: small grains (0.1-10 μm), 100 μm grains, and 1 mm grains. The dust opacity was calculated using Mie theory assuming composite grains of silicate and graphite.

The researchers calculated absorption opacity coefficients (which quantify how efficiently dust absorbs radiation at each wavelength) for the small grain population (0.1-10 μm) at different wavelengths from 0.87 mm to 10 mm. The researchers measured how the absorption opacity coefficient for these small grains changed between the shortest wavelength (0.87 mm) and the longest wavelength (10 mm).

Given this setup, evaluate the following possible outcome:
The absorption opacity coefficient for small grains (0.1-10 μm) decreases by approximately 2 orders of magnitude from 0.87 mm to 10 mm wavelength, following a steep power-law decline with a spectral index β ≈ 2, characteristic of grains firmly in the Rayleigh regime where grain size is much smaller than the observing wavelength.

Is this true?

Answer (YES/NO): NO